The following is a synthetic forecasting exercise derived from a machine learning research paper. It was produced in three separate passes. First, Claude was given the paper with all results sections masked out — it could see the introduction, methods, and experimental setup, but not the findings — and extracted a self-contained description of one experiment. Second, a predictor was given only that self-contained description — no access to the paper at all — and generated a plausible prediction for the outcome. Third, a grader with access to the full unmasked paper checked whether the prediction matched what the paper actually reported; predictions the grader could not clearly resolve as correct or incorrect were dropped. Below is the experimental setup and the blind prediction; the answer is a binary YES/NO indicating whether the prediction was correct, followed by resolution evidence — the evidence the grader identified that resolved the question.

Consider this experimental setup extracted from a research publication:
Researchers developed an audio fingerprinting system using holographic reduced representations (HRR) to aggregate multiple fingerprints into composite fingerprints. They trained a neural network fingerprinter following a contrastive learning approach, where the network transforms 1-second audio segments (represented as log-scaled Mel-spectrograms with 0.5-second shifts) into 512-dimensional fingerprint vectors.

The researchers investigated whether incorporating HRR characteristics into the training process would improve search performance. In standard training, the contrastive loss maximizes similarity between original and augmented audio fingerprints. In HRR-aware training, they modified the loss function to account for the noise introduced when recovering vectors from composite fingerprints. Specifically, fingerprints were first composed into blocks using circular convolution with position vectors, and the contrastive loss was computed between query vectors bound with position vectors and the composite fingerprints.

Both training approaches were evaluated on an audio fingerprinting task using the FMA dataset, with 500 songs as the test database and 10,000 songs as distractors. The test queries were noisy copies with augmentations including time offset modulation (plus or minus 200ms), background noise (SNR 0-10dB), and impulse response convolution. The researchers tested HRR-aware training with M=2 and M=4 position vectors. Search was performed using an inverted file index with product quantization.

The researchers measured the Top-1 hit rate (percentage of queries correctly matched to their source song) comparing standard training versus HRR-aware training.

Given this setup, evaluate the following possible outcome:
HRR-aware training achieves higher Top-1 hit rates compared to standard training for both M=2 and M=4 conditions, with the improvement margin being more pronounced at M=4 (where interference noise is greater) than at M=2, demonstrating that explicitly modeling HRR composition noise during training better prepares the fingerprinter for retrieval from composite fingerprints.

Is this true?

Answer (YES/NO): NO